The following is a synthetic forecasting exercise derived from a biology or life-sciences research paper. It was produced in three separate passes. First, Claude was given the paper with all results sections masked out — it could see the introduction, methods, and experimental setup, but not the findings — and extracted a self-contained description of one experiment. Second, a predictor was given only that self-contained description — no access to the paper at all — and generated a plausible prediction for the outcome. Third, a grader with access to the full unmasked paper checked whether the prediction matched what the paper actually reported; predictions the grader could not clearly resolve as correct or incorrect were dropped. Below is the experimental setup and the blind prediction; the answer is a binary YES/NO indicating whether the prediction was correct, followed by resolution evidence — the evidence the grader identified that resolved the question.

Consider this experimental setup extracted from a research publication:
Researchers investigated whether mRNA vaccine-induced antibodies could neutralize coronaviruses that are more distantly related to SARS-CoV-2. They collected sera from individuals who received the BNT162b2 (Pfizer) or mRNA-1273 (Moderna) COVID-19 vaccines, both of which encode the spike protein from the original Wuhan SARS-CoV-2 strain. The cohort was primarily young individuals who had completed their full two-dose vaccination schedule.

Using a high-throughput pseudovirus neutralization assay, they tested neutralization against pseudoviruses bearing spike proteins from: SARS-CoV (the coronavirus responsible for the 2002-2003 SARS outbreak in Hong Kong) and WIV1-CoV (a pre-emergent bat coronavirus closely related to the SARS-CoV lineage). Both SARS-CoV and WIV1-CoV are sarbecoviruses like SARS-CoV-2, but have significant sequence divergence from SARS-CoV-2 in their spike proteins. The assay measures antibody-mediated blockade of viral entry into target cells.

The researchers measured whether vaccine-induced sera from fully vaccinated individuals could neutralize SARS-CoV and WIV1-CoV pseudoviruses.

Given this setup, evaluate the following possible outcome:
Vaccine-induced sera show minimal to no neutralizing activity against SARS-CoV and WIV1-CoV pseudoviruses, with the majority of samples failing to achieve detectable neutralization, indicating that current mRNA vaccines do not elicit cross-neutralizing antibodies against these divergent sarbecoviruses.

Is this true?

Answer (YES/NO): NO